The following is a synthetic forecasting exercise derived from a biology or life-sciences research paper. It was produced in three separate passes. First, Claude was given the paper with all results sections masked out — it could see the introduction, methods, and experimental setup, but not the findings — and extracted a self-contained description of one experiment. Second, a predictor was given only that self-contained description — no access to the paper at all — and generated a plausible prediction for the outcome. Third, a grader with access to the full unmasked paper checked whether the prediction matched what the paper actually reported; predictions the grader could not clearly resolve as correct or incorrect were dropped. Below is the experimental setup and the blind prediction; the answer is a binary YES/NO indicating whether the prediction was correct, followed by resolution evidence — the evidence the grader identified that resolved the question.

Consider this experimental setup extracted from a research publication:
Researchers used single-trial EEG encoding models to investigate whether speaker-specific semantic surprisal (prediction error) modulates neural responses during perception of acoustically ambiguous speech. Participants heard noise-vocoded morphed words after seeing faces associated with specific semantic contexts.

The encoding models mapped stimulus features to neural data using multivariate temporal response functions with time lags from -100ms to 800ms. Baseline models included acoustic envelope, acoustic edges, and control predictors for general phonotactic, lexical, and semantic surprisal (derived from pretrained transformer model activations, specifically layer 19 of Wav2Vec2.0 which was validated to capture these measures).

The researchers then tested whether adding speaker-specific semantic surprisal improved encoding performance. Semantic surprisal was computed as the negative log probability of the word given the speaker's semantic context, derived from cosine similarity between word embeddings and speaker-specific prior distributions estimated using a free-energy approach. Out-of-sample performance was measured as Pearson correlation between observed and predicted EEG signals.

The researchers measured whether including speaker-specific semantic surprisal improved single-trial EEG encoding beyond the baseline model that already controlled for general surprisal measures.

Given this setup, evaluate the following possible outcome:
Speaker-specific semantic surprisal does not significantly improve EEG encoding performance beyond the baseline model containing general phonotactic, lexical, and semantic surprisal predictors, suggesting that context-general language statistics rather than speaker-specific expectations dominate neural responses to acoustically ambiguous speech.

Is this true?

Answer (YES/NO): NO